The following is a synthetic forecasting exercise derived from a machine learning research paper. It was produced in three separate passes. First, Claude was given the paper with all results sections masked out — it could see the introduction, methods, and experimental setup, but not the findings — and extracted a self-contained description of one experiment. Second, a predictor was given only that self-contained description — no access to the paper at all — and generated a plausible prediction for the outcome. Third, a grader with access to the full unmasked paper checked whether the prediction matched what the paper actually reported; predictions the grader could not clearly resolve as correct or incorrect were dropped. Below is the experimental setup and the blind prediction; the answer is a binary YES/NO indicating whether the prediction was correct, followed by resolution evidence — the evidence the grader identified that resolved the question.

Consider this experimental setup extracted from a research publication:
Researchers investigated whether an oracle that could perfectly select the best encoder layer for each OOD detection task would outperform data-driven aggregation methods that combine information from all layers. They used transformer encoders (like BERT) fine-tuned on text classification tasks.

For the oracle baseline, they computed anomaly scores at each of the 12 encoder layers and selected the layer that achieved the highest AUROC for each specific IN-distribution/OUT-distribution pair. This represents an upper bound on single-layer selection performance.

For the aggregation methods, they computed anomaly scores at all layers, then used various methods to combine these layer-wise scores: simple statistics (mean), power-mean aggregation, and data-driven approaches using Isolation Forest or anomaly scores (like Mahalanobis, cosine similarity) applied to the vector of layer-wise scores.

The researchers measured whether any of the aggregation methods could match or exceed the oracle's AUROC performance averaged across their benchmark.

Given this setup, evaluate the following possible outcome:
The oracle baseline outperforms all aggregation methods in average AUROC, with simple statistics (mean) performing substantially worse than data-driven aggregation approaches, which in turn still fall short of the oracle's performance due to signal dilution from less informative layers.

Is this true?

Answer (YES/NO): NO